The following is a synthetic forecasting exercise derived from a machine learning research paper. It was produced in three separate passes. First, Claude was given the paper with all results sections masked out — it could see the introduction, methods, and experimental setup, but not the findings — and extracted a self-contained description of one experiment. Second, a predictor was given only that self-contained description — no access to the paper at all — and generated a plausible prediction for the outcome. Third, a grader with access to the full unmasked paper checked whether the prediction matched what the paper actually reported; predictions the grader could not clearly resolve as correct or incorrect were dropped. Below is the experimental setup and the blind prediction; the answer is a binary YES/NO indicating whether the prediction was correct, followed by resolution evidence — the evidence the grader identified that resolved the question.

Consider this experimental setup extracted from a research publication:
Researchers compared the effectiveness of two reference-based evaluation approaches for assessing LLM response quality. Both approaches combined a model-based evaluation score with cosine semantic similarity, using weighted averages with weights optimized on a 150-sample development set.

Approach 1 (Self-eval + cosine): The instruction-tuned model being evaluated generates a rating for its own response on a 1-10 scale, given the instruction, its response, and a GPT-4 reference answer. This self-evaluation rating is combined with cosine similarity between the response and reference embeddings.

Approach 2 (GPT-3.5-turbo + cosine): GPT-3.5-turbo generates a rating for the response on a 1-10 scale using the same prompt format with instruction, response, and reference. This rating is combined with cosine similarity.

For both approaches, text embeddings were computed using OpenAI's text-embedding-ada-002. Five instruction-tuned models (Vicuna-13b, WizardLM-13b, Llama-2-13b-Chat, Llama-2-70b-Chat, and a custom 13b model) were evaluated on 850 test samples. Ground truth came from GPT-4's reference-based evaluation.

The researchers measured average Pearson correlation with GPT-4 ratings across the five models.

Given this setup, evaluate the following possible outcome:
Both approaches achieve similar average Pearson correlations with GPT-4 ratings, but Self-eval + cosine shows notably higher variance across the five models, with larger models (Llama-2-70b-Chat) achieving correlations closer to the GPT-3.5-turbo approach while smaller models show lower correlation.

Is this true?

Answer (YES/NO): NO